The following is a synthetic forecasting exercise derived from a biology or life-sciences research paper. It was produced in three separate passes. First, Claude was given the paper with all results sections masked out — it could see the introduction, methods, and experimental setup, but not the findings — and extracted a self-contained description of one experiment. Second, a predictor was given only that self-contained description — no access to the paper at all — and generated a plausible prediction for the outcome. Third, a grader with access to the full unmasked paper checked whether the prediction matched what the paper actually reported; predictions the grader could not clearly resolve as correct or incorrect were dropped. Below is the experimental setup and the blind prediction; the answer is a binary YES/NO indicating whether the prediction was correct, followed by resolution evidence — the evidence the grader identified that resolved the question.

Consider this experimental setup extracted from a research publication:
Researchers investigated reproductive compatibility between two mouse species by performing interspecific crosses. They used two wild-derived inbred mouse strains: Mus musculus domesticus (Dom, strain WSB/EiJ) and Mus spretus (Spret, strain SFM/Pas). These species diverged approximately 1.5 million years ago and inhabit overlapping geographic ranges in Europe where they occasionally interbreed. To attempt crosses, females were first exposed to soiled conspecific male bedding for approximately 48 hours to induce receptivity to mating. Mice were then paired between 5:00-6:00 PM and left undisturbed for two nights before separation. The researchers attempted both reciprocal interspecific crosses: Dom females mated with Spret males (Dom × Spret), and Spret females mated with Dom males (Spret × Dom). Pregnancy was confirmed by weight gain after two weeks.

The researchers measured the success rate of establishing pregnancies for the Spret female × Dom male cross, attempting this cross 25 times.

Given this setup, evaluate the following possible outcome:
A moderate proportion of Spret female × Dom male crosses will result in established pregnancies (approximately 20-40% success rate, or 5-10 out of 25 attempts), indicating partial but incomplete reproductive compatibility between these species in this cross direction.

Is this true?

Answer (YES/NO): NO